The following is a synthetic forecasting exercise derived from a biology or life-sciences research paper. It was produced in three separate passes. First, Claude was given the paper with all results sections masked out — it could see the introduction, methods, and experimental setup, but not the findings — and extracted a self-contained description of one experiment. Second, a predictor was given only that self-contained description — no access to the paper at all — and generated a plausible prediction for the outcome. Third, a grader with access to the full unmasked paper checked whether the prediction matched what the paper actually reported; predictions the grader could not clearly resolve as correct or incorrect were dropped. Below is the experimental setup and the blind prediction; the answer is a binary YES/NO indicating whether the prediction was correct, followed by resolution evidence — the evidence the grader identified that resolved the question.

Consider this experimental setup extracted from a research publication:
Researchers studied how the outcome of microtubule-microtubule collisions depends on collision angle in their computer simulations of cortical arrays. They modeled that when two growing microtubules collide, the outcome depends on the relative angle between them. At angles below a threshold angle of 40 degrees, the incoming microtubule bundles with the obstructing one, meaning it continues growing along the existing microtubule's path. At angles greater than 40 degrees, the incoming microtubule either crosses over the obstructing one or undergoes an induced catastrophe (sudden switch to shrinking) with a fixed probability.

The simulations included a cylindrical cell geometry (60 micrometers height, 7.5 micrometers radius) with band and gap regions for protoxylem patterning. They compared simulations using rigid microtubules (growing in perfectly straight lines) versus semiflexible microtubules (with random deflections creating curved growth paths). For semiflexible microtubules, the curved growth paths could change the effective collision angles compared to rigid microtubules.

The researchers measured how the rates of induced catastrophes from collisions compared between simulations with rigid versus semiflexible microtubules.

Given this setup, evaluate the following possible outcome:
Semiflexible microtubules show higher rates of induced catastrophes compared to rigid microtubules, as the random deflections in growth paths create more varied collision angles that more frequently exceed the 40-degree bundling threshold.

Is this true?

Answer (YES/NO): YES